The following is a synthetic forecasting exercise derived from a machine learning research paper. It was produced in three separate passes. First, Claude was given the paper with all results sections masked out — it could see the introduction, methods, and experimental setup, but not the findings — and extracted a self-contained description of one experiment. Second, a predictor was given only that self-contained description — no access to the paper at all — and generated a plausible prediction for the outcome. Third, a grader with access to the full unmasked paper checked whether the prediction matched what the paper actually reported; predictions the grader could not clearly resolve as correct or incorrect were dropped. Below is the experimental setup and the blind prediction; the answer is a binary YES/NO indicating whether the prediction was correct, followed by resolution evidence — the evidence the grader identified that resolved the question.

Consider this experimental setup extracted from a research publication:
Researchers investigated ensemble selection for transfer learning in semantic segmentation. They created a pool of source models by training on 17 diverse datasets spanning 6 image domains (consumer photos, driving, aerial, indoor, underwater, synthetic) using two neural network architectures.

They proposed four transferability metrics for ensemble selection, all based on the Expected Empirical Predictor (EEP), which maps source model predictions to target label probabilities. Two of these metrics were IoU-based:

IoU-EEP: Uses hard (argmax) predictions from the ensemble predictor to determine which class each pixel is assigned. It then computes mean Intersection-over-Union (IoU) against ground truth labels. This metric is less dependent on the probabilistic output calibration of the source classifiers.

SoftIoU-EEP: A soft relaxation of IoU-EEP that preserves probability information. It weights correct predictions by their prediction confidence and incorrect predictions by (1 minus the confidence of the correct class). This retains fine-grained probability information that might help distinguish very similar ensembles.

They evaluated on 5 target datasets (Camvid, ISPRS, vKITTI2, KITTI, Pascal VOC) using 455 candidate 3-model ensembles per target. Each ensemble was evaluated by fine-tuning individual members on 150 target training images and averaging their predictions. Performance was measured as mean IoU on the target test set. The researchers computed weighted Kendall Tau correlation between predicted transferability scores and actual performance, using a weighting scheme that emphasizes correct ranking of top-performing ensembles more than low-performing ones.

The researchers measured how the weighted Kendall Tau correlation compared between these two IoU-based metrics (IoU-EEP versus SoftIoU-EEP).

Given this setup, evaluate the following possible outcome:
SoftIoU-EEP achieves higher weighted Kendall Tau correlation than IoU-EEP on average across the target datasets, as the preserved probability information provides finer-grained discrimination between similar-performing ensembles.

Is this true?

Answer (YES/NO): YES